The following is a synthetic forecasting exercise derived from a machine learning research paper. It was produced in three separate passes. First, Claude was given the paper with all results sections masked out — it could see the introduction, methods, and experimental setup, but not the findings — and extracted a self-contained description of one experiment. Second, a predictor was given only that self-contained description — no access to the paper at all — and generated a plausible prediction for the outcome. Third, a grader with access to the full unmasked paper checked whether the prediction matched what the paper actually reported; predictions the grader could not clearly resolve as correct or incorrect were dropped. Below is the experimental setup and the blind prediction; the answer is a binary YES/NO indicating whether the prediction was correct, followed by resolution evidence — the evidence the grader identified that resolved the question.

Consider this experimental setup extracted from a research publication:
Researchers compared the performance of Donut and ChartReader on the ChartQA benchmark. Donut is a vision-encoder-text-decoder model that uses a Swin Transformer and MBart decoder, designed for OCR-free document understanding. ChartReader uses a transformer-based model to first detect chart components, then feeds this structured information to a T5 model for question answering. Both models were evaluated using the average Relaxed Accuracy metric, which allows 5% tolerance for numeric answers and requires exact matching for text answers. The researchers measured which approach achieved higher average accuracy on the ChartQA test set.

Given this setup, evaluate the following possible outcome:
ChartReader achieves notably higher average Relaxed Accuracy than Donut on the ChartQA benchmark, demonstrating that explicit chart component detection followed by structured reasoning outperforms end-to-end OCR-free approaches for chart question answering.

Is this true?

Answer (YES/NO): YES